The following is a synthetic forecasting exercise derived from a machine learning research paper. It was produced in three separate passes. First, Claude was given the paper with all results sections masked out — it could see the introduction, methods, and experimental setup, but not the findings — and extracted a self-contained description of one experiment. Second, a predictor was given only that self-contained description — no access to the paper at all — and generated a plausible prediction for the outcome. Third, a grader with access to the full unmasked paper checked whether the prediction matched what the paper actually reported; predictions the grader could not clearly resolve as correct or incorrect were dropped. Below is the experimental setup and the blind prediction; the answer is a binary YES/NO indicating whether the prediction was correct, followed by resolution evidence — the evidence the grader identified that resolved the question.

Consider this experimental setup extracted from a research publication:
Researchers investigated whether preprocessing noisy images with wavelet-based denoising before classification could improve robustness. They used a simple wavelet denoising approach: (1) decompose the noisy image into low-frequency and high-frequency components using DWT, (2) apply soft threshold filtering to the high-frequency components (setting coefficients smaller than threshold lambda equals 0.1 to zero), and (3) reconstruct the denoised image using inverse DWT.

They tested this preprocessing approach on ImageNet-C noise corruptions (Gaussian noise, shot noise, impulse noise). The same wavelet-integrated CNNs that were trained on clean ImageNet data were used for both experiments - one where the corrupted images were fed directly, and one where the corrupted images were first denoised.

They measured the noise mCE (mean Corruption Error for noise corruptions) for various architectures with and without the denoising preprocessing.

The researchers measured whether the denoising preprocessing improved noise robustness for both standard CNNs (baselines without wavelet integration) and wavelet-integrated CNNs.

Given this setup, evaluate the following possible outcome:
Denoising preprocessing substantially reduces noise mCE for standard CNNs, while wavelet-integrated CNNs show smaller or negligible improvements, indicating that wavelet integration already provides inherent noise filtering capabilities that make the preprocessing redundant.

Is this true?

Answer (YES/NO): NO